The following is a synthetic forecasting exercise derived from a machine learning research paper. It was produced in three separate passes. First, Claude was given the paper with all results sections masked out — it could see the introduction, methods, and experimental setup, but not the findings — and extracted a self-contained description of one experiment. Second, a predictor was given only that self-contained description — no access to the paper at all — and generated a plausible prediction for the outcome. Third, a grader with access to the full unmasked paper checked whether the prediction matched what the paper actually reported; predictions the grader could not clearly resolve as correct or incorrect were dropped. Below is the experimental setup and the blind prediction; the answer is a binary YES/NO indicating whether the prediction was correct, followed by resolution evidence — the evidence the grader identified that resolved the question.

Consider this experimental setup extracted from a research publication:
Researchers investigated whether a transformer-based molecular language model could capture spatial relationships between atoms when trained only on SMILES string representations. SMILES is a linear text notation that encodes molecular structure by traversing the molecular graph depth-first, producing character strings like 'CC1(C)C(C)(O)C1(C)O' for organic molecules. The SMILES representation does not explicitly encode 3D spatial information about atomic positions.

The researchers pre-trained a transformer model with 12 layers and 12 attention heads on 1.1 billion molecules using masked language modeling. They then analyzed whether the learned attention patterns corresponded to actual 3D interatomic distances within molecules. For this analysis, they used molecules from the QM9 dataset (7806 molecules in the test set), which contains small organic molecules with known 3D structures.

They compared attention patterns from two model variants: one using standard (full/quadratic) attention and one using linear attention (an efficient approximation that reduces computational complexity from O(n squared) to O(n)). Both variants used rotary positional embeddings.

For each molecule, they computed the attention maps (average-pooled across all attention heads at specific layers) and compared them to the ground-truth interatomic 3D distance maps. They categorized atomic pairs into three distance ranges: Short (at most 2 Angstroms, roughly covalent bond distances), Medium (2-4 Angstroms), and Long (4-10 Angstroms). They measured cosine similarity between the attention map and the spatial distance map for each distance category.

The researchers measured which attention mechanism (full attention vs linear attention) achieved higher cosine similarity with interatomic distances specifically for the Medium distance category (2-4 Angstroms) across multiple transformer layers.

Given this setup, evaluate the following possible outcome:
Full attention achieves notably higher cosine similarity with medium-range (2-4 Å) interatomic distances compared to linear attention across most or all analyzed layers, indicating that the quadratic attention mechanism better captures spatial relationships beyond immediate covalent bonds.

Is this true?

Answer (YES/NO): NO